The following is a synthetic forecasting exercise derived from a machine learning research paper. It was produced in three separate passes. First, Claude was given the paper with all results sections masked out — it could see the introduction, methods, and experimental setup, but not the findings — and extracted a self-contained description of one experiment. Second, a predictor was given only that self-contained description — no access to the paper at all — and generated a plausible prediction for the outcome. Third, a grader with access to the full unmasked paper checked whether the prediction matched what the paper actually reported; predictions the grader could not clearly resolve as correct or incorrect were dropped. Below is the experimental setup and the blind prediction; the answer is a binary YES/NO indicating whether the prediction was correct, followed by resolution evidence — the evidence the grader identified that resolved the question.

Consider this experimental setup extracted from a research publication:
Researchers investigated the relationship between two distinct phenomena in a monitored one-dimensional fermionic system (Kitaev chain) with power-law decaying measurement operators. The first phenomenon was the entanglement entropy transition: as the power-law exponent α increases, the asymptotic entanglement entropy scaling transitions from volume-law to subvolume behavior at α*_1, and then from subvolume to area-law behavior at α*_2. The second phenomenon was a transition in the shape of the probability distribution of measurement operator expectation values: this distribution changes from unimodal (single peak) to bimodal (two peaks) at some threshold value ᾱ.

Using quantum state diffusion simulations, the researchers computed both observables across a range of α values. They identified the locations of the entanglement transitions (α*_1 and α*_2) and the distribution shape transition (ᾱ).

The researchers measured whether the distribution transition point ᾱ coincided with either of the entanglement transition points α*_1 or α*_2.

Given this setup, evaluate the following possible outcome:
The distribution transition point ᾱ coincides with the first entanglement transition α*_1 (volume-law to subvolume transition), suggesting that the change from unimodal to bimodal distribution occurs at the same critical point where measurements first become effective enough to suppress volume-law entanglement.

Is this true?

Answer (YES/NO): NO